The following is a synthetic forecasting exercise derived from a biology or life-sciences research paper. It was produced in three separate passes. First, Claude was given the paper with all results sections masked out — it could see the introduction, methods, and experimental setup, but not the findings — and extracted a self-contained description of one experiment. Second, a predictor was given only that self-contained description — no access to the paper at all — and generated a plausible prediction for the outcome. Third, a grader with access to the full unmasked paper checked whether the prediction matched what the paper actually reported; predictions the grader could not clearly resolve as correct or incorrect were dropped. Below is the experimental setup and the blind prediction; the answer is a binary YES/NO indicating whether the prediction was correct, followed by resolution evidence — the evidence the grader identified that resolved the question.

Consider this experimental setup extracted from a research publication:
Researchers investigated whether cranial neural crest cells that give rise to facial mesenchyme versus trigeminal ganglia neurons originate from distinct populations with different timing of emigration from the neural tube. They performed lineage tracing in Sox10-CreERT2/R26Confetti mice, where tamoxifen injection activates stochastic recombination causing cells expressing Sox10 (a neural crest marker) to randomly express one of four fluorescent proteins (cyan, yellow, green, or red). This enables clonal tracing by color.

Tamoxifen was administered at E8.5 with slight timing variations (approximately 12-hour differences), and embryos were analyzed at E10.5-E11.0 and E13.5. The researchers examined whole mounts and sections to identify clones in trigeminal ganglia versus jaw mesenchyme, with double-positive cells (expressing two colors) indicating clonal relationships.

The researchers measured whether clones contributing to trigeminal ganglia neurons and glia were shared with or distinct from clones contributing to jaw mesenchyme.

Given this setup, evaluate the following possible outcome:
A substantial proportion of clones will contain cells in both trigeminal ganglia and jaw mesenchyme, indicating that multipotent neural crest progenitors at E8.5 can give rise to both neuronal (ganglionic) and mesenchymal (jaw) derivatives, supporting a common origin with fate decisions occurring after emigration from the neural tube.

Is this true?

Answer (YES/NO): NO